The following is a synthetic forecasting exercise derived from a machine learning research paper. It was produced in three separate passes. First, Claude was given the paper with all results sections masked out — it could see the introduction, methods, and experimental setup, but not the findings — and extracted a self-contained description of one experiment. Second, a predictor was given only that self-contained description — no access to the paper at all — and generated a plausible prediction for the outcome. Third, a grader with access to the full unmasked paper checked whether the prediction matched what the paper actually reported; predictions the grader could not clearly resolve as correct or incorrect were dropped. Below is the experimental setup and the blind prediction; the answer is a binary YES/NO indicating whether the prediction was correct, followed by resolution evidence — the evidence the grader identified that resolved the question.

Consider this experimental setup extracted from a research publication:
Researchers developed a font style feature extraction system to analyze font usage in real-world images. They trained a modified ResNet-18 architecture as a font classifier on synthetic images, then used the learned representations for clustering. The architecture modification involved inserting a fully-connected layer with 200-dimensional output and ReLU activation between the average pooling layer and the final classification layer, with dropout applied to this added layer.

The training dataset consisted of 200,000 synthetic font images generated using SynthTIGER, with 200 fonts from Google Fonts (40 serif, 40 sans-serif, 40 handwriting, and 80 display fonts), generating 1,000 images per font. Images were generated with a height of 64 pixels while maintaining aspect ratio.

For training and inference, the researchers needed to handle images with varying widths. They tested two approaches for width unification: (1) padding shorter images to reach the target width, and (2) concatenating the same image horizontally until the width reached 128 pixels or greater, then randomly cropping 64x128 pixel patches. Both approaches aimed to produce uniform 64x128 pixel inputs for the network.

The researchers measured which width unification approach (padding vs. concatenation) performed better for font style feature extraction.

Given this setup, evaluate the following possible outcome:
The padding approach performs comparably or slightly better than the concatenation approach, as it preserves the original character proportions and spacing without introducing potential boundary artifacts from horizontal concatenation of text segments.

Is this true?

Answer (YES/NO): NO